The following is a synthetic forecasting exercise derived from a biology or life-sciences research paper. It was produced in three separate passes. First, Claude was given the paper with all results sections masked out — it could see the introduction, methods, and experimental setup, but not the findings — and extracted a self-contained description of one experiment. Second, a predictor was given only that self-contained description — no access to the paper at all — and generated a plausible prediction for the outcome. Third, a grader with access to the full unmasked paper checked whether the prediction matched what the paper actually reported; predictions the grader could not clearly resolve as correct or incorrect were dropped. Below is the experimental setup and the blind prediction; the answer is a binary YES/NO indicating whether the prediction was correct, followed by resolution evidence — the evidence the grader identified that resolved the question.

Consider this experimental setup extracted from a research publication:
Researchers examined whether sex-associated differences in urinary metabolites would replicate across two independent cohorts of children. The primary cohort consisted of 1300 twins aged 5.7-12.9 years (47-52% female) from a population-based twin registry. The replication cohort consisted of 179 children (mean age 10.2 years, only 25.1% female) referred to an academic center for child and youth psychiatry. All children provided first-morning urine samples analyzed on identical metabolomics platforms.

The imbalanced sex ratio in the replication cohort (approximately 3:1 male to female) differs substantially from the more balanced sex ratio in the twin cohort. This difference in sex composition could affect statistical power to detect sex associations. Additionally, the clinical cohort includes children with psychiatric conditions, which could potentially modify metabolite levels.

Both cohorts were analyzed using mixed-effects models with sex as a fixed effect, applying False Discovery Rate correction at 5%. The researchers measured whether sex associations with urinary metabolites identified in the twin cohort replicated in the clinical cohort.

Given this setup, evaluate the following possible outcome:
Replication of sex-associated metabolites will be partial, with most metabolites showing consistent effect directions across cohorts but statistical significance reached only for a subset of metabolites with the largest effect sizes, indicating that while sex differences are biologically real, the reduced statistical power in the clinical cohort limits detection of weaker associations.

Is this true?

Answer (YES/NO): NO